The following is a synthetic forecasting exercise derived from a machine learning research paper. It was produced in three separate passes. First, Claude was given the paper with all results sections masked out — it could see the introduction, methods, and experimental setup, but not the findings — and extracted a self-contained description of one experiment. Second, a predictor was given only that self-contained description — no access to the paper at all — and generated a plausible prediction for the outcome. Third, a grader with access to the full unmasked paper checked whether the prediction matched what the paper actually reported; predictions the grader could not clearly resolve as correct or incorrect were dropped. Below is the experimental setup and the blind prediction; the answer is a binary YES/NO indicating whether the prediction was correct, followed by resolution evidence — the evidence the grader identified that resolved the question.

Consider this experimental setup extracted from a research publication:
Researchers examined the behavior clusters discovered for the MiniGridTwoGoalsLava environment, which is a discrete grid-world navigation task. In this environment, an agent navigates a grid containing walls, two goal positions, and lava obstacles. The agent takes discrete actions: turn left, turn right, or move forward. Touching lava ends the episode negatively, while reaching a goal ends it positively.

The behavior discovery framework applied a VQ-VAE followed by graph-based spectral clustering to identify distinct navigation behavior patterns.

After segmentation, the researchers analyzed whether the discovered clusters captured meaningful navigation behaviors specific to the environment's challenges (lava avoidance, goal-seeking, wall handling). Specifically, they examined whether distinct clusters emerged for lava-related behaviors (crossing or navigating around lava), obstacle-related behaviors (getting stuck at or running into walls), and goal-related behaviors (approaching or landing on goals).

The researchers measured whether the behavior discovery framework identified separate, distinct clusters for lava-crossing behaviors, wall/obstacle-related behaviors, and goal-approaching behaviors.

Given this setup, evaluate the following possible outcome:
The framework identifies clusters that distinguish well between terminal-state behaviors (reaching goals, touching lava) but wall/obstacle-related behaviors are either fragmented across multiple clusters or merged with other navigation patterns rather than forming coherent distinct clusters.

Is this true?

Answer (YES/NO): NO